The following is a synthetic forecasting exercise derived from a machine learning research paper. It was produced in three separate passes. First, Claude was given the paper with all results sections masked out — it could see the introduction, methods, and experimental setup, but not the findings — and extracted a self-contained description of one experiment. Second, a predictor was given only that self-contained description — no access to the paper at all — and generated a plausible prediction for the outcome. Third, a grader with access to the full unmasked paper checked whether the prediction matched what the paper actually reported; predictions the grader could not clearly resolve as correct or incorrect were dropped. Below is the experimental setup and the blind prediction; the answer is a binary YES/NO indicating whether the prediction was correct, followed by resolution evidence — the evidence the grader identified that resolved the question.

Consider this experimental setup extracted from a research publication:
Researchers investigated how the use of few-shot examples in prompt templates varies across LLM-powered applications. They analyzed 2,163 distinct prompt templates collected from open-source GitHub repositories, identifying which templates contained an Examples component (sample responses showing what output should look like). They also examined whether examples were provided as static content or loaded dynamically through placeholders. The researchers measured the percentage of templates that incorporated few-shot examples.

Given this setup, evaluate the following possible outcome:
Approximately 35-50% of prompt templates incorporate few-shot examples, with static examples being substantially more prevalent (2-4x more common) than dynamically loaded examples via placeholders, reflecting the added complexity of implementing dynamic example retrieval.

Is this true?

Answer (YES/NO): NO